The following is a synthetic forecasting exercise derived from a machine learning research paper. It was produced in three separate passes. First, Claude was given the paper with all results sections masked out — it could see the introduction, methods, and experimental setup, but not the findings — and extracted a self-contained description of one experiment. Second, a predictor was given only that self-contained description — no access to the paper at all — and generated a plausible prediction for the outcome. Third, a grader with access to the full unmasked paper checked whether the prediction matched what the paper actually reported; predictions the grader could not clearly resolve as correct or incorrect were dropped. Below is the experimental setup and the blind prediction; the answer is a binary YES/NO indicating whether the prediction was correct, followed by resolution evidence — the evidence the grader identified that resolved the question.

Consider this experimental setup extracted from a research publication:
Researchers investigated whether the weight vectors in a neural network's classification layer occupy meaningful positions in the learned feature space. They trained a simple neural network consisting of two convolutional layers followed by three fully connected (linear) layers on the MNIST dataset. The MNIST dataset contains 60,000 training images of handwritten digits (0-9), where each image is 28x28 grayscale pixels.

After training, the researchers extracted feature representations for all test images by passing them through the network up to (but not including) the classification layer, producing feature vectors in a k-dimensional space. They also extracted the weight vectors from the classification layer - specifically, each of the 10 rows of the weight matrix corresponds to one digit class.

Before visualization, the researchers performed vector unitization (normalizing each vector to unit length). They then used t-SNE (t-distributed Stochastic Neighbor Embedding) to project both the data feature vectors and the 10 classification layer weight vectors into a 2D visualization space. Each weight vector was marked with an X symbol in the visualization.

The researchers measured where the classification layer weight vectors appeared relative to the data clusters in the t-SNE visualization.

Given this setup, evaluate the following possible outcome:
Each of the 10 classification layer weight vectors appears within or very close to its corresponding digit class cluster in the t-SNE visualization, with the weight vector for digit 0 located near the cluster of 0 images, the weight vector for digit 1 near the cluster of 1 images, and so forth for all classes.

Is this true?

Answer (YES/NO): YES